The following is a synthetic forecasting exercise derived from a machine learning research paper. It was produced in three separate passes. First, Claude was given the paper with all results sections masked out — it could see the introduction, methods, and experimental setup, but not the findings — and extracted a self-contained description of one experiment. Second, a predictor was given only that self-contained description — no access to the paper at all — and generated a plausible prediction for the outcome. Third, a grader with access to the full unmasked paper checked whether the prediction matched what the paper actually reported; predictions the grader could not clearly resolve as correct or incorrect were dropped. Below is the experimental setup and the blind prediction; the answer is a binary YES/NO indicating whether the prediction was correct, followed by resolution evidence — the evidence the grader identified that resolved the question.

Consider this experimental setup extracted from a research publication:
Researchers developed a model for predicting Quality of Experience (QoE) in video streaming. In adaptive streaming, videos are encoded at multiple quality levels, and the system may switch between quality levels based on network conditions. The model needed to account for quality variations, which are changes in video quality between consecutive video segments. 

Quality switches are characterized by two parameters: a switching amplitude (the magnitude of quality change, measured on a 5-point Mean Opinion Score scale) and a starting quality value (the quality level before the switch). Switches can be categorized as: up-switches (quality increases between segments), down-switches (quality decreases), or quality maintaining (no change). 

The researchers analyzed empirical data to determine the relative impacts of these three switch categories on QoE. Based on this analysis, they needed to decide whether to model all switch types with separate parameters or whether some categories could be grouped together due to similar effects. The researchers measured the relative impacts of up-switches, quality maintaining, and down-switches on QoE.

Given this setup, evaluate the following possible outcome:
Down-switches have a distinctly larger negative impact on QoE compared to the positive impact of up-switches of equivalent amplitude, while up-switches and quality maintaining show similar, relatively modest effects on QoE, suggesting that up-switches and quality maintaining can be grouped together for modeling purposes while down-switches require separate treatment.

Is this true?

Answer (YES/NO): NO